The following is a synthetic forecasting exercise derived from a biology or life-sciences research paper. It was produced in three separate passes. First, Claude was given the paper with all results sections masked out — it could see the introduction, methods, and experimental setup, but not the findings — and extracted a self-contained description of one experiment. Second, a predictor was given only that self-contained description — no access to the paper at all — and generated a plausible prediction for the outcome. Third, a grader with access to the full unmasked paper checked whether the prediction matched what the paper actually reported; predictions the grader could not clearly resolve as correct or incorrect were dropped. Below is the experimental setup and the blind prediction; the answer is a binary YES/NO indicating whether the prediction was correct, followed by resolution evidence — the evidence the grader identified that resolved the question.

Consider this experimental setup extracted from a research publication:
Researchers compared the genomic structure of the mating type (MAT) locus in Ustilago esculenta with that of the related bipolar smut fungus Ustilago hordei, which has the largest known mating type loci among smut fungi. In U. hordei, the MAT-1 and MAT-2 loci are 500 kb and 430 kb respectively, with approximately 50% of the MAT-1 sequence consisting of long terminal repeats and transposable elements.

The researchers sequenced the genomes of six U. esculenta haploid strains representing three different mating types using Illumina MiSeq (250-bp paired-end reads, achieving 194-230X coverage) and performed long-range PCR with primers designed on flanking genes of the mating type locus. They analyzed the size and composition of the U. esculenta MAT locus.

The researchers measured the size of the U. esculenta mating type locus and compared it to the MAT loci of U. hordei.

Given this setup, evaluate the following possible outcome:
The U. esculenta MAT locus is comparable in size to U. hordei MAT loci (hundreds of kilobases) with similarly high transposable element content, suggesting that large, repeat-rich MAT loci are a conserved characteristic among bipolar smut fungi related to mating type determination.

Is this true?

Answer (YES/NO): YES